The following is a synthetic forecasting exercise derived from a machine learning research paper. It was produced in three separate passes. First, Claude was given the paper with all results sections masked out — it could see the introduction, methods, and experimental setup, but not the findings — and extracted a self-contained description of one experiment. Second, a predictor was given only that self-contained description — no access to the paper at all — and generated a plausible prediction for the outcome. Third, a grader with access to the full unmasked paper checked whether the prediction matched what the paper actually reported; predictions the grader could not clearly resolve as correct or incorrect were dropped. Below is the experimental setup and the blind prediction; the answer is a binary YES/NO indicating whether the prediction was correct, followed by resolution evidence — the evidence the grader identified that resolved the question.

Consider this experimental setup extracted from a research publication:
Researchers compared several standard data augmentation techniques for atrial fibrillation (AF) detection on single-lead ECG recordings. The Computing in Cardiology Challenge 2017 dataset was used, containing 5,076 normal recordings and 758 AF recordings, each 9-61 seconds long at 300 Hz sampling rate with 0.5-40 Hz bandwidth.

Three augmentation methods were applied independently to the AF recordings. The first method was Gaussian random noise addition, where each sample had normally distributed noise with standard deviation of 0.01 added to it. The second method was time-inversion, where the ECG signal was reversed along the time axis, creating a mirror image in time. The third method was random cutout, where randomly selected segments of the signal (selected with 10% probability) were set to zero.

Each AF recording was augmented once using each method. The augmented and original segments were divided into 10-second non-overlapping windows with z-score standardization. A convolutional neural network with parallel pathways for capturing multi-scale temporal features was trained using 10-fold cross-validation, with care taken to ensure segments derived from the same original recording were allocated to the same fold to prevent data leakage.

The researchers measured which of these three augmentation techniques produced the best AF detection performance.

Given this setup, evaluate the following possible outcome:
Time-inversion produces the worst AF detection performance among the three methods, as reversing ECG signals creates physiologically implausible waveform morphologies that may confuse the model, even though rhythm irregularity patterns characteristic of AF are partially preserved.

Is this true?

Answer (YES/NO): NO